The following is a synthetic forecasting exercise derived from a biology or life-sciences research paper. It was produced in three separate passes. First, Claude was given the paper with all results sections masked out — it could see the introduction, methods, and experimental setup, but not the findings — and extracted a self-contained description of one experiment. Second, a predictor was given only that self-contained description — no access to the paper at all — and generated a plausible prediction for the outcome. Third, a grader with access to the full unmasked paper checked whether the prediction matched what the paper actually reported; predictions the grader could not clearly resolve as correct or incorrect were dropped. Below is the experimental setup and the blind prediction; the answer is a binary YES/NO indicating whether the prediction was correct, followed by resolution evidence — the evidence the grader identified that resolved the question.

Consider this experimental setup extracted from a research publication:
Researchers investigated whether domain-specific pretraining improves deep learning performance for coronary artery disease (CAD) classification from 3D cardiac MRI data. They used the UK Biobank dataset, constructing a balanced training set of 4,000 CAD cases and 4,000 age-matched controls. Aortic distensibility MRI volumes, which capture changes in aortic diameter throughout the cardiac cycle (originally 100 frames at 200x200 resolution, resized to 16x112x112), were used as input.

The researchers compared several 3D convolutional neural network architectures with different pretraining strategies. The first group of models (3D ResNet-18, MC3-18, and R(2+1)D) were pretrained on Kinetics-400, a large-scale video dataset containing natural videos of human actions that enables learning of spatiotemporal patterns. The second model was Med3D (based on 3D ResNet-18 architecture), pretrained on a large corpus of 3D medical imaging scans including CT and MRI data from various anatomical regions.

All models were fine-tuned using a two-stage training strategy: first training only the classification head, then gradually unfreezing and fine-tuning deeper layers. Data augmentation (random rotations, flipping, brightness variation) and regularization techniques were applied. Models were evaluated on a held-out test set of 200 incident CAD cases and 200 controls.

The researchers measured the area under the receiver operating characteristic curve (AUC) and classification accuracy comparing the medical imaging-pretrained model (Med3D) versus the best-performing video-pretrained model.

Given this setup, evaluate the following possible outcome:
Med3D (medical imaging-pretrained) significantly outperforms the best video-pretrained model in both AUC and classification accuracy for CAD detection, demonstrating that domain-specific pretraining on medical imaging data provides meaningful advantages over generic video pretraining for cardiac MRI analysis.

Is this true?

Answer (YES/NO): YES